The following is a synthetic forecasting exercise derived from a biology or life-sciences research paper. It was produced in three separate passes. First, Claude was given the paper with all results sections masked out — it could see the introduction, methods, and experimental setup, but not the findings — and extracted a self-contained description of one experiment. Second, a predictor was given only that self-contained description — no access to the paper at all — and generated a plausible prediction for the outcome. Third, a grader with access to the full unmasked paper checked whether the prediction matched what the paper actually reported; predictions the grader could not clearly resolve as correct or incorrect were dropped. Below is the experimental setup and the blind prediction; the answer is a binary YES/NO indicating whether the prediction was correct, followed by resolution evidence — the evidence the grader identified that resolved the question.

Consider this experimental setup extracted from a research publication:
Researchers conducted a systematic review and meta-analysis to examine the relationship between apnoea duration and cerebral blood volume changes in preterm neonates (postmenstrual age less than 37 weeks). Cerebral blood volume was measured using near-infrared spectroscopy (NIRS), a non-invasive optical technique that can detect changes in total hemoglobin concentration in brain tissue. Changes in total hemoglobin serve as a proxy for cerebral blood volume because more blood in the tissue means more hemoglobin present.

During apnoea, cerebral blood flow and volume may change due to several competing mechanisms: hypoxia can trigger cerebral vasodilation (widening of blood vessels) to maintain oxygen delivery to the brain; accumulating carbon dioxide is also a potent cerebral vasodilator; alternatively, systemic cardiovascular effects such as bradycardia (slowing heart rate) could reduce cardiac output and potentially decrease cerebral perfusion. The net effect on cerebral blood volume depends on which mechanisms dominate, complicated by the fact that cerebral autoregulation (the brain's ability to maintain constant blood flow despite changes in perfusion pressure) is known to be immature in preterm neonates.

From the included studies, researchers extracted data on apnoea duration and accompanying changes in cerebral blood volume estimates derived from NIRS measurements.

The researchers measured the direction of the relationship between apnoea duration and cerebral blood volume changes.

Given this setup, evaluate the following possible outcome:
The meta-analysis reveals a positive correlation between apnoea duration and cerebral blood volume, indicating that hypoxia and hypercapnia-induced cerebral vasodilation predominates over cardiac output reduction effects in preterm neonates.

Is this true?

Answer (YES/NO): NO